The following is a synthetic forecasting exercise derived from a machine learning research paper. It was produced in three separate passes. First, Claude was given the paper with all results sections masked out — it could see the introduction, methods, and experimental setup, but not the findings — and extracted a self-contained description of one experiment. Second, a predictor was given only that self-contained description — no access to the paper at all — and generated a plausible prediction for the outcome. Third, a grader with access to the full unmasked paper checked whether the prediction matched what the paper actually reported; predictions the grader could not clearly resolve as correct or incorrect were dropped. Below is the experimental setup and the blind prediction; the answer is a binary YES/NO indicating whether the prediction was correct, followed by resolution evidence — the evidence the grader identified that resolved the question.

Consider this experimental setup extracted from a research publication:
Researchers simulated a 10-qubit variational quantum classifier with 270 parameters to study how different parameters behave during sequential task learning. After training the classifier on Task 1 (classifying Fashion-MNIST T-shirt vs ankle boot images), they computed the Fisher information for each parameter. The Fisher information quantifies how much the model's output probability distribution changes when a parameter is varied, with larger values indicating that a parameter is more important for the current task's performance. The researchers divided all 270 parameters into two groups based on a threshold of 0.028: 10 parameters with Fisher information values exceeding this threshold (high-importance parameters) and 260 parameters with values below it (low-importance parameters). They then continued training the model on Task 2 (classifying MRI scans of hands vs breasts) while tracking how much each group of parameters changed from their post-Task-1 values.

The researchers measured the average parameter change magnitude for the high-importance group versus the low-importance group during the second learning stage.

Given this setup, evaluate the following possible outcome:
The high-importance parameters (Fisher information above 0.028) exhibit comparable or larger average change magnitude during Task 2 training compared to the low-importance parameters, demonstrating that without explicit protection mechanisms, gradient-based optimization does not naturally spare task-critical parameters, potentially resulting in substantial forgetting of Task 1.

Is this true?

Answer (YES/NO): NO